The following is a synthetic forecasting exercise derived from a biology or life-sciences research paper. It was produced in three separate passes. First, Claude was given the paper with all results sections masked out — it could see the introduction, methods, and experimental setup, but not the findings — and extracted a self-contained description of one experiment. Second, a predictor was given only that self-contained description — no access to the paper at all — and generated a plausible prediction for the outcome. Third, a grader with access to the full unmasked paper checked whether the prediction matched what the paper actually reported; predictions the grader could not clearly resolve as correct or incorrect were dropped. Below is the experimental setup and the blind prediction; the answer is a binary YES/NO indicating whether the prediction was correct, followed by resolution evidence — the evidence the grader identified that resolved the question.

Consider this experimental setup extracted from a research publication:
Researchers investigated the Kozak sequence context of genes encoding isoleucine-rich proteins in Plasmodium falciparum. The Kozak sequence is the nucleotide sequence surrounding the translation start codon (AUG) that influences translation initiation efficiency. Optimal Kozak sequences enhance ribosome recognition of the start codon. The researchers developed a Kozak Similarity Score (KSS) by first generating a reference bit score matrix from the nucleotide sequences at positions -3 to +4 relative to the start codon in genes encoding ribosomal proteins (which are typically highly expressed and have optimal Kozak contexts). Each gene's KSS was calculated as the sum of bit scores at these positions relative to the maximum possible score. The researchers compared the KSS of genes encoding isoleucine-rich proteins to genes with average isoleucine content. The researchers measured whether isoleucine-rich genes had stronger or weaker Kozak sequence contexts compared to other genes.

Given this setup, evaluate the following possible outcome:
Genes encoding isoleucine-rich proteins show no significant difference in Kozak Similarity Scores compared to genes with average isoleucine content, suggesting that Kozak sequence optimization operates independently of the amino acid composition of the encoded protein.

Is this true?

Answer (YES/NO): NO